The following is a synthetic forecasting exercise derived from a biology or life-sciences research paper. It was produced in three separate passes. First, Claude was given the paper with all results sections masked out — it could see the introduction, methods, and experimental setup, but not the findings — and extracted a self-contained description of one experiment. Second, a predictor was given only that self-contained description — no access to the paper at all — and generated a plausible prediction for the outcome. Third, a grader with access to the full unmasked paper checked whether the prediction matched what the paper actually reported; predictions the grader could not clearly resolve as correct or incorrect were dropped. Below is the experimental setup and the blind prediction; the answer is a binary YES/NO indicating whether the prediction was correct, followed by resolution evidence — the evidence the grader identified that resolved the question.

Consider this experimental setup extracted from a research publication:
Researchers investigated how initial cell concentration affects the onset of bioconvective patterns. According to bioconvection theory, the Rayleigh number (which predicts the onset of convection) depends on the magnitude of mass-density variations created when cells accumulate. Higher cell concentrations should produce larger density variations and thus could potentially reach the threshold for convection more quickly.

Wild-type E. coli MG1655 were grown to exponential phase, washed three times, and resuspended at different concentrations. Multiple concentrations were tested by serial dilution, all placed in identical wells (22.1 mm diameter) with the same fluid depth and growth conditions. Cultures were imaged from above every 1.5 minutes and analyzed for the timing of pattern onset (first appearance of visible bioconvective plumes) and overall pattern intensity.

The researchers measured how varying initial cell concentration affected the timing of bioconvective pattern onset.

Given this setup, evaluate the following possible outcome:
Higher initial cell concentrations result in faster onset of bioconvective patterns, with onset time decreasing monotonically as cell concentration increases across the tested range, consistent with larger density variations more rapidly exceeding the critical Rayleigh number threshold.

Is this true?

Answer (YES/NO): YES